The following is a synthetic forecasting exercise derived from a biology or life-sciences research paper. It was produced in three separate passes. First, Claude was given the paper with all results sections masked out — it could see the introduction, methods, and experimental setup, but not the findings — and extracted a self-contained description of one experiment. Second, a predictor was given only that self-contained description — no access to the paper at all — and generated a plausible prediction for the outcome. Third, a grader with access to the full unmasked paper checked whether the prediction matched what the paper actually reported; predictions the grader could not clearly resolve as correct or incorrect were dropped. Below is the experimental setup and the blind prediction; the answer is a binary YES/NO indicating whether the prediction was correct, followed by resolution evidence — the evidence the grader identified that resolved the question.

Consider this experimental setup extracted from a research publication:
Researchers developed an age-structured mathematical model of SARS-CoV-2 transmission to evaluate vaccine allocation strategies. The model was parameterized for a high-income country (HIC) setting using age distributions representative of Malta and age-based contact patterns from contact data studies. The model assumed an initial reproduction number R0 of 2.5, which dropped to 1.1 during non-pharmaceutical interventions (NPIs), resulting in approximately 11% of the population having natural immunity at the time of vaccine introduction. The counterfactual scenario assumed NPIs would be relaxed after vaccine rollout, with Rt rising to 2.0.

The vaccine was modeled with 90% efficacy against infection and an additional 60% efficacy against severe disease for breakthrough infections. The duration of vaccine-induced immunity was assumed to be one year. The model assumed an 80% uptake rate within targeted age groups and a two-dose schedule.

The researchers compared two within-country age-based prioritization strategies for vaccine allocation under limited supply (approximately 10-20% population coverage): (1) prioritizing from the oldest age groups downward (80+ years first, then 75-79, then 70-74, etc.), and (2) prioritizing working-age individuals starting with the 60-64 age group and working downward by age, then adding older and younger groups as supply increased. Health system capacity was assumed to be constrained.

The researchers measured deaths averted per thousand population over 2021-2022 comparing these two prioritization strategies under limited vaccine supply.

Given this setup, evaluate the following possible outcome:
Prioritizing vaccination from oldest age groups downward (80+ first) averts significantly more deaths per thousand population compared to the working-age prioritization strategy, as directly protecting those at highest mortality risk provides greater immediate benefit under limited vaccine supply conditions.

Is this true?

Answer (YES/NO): YES